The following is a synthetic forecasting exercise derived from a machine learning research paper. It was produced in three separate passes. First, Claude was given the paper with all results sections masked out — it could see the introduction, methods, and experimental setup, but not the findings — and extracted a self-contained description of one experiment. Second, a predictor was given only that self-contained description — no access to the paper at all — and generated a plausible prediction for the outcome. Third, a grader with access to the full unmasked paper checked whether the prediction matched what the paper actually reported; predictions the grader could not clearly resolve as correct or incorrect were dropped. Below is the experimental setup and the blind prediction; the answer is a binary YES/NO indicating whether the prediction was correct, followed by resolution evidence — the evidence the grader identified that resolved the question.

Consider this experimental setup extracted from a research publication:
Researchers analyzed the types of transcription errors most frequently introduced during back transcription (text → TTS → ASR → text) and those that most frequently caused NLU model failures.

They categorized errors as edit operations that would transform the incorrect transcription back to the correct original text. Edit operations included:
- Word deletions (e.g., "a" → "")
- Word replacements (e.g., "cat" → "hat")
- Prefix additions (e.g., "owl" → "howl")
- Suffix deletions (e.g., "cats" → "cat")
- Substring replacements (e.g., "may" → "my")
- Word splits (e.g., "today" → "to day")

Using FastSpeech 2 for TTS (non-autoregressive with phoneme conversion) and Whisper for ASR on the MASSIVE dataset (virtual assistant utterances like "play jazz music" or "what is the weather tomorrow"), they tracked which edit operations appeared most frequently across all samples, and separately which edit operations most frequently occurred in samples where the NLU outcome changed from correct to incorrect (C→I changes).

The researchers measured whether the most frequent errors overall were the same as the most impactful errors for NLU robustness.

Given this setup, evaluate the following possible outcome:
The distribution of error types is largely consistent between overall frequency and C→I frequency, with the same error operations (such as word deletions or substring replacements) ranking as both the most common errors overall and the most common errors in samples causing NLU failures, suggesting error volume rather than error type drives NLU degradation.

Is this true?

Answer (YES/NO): NO